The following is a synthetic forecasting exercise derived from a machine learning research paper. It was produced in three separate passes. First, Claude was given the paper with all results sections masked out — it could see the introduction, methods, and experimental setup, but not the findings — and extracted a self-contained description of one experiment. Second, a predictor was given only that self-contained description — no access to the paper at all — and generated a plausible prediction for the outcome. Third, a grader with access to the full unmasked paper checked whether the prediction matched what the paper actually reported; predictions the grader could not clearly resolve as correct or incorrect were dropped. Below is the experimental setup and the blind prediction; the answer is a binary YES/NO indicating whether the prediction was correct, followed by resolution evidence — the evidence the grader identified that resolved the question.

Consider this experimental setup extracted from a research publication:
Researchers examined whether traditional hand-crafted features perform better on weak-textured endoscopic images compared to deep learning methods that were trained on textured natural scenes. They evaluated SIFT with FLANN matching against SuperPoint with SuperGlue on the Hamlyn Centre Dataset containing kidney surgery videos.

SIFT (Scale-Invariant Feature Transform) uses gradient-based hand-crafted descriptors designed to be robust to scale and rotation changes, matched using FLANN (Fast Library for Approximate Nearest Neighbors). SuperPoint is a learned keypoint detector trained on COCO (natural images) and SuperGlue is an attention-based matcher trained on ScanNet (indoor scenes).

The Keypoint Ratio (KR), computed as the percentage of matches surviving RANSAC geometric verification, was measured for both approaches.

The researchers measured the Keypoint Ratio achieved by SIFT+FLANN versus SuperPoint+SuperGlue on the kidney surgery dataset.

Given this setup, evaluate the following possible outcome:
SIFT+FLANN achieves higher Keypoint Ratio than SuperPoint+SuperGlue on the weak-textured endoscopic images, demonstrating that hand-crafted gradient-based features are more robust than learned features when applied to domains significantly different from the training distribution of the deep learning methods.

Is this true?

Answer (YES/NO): NO